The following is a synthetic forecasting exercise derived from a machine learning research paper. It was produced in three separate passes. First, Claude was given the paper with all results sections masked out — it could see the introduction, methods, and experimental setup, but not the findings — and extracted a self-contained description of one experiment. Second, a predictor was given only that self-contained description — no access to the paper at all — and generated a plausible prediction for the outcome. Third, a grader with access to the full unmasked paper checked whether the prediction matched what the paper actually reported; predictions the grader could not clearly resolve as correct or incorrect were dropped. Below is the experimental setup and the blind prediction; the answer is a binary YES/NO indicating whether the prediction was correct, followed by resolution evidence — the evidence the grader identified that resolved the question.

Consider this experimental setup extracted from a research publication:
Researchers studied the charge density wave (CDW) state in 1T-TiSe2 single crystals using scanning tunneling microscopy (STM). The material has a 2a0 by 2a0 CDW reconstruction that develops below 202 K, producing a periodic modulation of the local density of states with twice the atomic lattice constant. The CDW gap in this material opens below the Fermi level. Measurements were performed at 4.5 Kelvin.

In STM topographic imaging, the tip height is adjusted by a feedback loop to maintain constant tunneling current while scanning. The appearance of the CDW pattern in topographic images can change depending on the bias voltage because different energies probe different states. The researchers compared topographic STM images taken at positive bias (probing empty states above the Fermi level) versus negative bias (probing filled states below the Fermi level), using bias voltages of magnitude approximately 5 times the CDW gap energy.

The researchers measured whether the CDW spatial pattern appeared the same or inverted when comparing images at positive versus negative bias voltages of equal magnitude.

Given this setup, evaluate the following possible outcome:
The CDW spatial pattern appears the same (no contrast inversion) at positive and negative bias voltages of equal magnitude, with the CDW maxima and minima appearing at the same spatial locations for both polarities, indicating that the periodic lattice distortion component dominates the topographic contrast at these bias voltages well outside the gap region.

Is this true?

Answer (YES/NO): NO